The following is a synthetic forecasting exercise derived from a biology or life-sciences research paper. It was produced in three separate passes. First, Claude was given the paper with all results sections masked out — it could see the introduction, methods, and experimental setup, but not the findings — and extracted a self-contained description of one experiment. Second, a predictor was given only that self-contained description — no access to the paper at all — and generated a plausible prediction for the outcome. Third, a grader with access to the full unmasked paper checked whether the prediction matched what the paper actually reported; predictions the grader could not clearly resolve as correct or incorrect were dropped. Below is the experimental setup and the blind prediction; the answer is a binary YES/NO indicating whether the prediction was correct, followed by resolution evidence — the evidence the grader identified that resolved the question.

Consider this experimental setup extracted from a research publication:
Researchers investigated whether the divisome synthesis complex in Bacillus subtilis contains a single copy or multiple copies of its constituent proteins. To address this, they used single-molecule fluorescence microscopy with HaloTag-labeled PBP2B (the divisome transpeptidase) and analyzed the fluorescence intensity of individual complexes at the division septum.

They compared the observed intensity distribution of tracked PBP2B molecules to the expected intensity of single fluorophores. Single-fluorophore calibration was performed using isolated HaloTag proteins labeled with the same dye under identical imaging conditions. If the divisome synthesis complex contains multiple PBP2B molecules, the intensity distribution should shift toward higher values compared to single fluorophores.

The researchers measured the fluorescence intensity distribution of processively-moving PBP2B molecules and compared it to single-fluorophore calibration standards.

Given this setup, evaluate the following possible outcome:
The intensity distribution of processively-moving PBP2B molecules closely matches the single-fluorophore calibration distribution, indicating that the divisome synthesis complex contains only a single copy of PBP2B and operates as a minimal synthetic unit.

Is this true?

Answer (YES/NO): NO